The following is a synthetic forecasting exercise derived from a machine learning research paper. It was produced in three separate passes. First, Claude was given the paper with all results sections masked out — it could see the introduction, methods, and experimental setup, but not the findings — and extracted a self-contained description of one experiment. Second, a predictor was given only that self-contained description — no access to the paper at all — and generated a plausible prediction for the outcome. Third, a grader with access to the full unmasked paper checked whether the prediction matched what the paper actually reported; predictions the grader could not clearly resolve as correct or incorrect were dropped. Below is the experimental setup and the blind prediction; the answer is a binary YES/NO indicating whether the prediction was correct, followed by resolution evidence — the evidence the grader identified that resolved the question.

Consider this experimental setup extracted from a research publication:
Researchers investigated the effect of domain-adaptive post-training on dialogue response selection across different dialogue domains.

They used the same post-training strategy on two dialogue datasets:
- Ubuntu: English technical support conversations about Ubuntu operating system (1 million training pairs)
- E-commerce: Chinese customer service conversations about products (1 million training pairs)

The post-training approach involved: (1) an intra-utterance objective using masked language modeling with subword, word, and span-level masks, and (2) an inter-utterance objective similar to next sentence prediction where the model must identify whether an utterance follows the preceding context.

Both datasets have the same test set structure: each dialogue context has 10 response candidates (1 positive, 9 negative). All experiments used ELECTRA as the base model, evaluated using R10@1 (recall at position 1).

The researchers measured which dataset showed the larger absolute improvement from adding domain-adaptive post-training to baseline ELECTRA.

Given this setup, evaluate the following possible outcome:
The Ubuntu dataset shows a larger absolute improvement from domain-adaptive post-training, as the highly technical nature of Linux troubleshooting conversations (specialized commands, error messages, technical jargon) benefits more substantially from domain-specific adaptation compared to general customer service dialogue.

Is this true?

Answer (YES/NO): NO